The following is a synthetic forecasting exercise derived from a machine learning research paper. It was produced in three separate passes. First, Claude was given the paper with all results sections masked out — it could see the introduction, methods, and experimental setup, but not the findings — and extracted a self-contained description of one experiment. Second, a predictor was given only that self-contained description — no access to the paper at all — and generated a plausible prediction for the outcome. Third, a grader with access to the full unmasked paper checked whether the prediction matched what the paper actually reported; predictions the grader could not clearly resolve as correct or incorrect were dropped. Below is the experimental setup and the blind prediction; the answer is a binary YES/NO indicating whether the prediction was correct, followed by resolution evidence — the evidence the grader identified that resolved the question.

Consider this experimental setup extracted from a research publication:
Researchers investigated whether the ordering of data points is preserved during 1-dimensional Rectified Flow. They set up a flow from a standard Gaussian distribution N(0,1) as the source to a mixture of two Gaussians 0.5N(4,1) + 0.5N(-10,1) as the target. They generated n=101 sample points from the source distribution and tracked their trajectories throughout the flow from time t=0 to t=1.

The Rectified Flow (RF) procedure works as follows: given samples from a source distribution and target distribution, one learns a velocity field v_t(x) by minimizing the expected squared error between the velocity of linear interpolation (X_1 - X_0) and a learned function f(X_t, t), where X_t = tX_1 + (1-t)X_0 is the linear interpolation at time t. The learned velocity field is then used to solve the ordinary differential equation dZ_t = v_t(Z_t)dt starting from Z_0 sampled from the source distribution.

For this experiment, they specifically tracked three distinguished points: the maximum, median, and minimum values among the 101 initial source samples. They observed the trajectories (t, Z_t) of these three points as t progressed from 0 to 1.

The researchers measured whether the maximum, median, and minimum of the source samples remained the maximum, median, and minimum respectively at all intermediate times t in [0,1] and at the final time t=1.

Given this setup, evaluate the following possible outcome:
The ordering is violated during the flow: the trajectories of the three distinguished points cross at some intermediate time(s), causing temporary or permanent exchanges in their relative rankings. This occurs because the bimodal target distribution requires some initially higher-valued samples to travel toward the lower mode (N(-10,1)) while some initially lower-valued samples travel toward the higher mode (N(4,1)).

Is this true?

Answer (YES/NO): NO